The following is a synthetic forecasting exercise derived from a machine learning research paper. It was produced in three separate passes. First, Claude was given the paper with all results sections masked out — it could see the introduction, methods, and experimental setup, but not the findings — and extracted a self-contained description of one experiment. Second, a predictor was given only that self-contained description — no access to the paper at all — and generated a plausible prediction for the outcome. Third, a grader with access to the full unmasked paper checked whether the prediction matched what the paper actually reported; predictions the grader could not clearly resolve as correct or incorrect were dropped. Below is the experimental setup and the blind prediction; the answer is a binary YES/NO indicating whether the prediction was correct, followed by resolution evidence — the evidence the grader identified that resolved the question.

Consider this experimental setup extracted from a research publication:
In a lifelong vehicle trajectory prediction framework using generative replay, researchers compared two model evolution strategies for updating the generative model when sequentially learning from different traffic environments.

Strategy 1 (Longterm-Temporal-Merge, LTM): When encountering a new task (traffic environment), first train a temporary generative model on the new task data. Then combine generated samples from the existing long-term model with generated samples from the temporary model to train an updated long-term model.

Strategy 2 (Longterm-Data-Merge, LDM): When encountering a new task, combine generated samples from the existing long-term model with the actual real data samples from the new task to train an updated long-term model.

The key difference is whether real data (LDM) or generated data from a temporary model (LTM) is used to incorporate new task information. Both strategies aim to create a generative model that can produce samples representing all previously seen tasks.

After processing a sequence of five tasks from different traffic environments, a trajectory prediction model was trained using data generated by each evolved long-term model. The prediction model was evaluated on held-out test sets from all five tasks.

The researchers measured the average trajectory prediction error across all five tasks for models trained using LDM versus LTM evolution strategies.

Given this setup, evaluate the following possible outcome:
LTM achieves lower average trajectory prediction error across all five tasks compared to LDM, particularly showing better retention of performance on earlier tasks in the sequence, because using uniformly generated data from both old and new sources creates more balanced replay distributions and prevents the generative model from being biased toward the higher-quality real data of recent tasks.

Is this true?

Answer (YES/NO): NO